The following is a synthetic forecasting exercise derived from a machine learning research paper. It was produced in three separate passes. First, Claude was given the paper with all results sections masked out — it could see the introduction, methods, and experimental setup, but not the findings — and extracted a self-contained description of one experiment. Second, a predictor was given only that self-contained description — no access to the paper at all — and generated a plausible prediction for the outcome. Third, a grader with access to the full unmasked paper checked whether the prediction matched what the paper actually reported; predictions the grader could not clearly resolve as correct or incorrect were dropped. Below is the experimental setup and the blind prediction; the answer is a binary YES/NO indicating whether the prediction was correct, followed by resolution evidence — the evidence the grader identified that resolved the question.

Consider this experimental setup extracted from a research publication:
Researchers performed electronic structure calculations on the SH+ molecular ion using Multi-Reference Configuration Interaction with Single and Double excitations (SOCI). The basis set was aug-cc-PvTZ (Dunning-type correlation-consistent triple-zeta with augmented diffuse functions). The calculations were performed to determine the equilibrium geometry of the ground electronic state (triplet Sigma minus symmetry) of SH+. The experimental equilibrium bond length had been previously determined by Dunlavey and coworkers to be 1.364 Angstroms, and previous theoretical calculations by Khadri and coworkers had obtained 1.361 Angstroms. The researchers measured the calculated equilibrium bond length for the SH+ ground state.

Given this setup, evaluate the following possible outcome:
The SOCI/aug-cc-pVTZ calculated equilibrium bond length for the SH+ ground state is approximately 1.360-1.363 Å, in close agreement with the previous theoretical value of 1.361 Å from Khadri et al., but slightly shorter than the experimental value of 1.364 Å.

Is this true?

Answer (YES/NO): YES